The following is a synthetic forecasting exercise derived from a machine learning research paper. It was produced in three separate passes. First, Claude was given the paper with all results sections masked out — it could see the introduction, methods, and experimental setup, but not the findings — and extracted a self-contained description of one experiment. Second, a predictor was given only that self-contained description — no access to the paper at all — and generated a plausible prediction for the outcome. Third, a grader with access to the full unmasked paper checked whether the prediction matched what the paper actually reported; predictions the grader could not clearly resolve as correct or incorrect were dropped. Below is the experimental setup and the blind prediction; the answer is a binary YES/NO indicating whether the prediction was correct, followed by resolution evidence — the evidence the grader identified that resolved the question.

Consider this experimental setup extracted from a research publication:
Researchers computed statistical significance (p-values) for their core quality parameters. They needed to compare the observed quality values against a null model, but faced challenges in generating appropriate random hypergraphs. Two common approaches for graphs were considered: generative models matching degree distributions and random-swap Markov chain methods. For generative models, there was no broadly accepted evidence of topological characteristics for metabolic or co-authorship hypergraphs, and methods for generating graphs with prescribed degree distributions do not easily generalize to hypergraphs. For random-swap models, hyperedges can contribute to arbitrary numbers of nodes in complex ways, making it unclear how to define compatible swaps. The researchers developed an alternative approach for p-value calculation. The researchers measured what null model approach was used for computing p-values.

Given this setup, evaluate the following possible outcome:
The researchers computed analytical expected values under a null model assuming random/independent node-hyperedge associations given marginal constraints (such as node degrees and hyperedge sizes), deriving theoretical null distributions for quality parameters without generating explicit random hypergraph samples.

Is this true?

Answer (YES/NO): NO